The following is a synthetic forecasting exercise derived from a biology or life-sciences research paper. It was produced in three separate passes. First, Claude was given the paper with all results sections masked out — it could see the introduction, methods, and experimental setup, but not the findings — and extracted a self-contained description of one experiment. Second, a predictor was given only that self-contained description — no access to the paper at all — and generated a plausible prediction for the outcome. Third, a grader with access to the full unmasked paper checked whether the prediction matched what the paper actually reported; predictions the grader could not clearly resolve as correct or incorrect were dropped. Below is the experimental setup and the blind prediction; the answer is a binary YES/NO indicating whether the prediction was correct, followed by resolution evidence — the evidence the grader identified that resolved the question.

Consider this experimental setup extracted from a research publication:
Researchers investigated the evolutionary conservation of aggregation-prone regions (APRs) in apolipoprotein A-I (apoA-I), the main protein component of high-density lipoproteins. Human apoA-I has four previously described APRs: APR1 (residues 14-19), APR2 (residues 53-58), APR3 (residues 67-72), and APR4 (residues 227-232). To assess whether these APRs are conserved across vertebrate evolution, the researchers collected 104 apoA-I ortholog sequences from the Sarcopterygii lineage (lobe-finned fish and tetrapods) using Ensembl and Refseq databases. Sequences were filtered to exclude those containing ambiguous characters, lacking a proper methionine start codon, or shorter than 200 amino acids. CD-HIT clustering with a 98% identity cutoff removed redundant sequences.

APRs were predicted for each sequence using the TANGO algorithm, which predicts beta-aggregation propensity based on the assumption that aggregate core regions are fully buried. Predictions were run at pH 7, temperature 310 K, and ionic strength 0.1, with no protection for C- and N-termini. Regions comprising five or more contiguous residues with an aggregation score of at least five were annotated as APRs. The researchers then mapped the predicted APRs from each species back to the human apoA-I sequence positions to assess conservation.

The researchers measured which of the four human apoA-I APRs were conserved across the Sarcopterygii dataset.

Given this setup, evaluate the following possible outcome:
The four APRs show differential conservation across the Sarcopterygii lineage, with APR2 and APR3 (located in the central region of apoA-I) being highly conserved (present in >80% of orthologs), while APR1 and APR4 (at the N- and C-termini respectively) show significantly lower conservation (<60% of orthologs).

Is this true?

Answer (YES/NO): NO